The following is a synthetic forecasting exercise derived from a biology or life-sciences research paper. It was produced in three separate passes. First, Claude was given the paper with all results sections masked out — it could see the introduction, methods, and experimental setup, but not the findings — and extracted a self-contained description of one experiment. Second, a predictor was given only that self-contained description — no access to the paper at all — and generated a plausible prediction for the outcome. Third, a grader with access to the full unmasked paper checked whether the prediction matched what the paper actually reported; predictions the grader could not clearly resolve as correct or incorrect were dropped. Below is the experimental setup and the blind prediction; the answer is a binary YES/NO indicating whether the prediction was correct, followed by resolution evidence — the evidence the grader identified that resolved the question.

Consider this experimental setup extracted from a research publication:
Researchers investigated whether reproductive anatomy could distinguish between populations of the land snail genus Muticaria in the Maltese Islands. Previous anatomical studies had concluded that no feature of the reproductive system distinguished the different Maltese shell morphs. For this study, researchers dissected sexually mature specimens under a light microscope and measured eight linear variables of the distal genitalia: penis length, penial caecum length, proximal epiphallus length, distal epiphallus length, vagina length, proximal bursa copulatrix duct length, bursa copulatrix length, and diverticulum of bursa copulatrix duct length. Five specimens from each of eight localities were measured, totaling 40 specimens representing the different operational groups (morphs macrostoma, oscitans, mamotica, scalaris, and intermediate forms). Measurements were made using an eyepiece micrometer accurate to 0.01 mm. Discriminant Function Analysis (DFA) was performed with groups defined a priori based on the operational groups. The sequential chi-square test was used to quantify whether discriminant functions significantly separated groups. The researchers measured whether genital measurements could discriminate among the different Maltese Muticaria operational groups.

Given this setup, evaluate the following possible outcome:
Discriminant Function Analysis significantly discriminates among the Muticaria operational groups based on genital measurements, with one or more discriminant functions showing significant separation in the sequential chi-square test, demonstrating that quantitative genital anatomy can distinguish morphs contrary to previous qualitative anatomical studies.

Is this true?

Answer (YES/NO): NO